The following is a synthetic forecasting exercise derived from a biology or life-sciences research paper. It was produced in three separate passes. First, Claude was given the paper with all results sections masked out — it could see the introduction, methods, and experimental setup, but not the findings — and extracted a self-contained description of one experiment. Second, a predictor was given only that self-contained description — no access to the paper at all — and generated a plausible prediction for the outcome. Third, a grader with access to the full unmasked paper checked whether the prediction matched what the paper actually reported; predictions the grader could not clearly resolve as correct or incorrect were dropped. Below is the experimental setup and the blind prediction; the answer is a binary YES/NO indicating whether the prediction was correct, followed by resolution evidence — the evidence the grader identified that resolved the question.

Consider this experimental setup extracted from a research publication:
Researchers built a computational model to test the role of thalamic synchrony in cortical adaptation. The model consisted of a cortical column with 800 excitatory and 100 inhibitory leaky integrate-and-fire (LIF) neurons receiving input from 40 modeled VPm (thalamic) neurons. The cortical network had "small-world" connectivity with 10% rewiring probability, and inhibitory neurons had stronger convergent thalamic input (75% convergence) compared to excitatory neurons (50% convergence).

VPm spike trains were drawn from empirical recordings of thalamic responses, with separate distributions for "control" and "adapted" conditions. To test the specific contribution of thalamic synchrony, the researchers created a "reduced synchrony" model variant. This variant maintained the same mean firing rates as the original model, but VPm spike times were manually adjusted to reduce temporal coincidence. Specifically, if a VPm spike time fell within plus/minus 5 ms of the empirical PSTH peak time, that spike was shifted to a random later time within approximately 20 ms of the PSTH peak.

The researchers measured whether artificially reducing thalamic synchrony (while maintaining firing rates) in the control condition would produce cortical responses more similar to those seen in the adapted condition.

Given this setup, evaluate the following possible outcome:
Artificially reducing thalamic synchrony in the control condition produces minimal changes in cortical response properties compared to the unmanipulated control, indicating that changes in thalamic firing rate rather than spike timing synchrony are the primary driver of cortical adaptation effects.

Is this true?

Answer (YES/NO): NO